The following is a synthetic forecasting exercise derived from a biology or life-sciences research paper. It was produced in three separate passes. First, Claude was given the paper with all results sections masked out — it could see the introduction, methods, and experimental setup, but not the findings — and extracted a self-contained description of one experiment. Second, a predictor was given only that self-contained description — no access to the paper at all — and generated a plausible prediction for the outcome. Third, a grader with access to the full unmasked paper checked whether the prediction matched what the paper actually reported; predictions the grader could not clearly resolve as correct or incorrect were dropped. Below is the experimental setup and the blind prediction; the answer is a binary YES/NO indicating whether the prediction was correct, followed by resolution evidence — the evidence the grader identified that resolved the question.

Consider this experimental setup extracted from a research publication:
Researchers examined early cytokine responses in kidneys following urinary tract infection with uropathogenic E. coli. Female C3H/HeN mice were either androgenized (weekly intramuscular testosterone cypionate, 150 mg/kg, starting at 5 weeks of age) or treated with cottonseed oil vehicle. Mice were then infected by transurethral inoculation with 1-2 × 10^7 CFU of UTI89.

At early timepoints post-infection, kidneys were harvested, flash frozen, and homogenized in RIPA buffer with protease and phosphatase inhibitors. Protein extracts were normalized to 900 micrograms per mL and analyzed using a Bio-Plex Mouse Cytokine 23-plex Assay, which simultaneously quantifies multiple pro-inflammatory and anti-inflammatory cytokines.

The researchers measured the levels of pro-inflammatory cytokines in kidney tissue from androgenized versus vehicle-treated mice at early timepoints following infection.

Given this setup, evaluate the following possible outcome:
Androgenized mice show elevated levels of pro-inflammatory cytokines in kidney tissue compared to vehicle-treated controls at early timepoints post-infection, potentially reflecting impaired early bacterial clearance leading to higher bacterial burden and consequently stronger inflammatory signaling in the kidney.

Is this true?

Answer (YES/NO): NO